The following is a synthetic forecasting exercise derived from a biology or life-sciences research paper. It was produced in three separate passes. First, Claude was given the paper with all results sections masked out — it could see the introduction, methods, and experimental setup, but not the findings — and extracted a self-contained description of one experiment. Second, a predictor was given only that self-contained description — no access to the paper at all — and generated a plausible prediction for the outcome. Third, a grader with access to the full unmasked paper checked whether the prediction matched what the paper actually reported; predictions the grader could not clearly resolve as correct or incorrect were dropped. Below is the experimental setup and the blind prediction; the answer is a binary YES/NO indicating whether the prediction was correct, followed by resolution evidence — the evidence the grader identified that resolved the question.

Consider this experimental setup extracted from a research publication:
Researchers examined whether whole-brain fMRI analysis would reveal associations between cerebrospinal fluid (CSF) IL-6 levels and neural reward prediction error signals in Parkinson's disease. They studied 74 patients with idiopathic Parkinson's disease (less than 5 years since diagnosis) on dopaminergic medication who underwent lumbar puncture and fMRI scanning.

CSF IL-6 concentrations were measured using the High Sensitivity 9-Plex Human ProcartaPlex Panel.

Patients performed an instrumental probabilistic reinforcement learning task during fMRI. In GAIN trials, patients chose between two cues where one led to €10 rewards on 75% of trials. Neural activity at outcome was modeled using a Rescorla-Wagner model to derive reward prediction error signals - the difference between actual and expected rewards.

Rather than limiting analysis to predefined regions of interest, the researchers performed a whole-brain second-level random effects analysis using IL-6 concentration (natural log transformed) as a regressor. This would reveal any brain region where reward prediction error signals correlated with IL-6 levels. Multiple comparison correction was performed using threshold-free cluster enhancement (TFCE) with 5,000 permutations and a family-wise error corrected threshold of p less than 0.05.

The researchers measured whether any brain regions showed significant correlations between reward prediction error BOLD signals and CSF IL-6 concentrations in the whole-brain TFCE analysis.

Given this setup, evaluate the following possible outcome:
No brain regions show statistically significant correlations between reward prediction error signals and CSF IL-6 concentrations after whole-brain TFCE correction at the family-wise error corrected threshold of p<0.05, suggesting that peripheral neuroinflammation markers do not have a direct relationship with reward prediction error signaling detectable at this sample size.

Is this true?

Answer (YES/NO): YES